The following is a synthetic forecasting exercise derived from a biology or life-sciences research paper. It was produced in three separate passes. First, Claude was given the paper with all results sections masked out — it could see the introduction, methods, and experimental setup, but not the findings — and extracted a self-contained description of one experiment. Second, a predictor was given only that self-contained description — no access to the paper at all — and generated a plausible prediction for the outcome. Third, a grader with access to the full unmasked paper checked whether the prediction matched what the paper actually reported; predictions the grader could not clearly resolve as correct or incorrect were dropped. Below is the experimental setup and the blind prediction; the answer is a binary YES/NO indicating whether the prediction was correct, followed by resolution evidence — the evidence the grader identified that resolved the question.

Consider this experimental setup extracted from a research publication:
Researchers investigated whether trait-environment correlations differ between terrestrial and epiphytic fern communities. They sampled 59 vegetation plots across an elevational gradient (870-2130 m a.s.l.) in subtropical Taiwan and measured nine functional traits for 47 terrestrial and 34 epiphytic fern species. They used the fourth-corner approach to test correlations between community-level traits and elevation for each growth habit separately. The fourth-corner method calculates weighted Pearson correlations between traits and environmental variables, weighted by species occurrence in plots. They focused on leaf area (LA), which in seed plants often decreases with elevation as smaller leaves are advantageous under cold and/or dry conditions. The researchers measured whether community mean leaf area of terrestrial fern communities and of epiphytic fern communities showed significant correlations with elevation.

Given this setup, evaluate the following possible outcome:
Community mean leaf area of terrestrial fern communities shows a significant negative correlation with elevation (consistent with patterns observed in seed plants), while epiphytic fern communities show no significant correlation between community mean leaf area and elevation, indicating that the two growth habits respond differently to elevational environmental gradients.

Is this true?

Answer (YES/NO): NO